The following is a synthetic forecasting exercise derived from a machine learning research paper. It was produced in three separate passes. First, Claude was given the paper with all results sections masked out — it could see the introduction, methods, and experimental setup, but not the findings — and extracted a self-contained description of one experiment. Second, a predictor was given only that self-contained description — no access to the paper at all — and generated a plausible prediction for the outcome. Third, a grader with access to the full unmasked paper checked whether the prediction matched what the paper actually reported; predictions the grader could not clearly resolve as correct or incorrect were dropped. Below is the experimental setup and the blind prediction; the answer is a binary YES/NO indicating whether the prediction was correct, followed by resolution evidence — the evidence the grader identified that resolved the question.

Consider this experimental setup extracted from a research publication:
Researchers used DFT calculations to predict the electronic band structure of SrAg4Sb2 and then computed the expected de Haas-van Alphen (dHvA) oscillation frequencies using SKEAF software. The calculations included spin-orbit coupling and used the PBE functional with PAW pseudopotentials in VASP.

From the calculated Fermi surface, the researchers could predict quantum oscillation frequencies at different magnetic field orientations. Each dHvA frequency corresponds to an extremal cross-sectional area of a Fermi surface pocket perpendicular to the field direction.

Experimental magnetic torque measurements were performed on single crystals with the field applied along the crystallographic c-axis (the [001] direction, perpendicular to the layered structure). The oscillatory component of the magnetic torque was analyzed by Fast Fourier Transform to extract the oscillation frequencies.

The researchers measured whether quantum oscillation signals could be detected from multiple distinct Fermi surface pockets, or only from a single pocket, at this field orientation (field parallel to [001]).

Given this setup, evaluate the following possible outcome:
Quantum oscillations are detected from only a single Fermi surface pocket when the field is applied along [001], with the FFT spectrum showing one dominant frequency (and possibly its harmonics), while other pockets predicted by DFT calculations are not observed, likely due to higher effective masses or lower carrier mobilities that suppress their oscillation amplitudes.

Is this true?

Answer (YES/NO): NO